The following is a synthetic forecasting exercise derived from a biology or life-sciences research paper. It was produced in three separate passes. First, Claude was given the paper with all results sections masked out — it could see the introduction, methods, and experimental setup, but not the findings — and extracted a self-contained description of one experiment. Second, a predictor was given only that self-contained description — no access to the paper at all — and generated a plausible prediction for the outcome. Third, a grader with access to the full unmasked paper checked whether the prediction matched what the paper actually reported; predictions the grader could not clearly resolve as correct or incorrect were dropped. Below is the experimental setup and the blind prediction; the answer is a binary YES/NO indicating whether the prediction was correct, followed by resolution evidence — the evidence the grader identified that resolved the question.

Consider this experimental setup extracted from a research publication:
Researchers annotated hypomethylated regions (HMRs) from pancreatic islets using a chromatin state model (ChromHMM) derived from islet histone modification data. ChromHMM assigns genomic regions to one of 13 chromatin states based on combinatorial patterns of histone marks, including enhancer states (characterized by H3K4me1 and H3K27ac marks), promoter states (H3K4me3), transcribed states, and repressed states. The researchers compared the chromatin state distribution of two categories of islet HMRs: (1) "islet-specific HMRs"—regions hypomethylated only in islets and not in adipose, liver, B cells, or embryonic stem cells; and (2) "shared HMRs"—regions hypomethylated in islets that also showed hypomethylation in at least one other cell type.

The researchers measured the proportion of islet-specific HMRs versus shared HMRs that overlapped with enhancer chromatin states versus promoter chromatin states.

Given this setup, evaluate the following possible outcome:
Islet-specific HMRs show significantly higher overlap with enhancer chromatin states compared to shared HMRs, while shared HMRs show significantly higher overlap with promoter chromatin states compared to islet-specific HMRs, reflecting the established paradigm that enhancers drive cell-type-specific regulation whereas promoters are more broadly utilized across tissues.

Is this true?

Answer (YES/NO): YES